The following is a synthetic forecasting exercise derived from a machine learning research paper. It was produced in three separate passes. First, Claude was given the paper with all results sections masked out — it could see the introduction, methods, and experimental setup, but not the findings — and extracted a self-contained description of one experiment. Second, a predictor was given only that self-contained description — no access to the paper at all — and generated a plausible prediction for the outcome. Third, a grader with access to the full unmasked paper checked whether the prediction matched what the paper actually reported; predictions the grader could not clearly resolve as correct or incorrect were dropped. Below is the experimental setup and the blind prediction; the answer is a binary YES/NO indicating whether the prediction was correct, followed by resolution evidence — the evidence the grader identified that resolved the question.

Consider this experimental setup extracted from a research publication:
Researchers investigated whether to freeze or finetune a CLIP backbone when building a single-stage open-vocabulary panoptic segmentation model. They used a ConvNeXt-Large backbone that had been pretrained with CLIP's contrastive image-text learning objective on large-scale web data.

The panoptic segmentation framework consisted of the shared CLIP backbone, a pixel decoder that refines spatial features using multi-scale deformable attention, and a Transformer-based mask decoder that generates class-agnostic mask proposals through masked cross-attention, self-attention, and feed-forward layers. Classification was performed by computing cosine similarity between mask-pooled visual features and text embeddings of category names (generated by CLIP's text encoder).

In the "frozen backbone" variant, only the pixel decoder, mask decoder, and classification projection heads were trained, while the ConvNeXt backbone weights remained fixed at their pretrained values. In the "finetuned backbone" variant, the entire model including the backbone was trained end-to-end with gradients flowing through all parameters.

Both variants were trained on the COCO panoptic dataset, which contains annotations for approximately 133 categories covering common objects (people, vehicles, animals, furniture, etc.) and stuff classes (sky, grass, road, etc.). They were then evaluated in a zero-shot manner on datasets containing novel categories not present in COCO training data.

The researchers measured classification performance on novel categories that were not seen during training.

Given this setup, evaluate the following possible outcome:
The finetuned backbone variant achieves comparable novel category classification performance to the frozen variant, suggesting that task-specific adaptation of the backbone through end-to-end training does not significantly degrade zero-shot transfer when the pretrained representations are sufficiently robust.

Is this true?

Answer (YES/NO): NO